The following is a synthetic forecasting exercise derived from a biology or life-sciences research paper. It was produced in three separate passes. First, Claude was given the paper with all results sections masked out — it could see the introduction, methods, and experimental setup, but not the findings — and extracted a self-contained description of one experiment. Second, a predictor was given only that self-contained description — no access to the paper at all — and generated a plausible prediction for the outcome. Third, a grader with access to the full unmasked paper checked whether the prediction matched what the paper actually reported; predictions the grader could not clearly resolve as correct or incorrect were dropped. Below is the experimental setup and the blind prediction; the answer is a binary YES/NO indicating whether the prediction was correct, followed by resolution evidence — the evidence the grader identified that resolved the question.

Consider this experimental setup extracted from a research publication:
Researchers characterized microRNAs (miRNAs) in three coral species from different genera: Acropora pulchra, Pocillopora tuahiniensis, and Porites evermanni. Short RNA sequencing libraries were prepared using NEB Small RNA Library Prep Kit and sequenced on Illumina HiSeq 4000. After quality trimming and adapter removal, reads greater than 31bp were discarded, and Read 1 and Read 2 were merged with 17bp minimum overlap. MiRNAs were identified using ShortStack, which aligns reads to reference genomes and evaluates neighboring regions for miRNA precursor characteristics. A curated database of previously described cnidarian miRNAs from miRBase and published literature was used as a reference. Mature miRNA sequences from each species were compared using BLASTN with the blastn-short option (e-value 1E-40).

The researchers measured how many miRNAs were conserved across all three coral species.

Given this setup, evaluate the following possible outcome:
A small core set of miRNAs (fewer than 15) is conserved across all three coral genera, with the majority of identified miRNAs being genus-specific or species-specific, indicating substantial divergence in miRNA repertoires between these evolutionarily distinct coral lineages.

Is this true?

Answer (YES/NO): YES